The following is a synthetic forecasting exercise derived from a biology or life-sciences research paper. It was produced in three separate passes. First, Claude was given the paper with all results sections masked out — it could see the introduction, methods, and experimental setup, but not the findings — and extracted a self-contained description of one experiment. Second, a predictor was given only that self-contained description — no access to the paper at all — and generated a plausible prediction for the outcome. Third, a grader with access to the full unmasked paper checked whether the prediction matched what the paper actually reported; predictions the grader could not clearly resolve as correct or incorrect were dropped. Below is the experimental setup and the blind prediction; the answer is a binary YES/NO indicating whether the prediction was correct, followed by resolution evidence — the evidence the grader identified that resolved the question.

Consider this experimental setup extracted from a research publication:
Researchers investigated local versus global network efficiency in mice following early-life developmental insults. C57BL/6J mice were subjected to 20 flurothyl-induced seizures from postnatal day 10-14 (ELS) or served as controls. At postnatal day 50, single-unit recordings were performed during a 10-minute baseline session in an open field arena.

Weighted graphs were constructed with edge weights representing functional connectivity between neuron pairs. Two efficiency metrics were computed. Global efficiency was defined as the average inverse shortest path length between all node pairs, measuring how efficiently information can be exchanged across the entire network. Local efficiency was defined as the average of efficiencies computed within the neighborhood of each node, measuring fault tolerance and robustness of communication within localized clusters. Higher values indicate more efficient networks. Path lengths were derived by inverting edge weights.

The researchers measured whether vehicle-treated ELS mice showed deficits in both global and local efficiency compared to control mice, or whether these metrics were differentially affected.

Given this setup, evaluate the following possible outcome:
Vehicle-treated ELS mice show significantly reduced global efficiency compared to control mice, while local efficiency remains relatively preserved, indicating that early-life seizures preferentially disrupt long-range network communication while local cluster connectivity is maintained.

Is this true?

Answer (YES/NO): NO